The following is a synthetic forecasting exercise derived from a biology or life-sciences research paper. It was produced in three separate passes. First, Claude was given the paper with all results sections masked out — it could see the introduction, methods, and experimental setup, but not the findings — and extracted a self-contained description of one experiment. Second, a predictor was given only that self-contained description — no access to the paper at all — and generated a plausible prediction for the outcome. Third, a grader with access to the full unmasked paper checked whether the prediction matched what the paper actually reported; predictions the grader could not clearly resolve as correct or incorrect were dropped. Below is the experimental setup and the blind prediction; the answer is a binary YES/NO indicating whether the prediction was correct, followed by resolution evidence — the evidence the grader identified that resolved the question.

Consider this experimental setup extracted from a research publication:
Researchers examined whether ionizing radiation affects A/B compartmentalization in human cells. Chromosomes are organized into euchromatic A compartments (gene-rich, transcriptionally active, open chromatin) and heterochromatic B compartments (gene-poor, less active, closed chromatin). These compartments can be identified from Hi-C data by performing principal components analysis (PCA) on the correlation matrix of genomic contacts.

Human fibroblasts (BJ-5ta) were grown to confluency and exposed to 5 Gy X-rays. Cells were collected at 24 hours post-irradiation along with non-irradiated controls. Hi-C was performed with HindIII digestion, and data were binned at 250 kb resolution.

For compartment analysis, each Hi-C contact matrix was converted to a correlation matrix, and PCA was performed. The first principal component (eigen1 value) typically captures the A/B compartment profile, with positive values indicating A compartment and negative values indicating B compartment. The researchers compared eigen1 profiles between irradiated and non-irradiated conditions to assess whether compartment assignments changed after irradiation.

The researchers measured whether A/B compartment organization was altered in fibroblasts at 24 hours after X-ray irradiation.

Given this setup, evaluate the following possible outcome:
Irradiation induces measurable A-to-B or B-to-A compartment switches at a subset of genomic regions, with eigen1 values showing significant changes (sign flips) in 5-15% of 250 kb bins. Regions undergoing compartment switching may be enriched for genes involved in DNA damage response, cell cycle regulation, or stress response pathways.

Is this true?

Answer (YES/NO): NO